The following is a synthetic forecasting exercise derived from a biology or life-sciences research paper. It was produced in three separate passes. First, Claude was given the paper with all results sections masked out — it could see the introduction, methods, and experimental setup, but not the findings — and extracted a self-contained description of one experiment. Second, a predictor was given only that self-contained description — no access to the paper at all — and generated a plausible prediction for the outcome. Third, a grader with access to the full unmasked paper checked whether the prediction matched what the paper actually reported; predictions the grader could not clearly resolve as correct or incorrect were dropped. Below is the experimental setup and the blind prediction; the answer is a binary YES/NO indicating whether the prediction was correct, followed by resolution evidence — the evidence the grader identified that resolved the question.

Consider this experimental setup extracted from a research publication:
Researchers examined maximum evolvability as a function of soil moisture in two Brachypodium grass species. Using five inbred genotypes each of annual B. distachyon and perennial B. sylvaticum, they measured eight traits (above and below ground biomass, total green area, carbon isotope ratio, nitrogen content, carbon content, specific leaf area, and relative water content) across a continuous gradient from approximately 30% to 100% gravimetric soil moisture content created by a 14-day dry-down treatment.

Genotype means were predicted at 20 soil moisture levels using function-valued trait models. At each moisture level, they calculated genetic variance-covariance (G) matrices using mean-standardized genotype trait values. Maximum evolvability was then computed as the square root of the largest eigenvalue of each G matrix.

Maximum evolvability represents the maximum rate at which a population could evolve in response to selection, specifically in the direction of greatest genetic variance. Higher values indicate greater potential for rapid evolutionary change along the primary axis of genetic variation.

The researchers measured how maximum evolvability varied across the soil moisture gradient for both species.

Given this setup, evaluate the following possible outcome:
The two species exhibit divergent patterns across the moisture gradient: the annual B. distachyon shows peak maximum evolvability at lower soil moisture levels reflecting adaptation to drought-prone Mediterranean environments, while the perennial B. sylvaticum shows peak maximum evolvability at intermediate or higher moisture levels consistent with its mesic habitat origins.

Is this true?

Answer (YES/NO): YES